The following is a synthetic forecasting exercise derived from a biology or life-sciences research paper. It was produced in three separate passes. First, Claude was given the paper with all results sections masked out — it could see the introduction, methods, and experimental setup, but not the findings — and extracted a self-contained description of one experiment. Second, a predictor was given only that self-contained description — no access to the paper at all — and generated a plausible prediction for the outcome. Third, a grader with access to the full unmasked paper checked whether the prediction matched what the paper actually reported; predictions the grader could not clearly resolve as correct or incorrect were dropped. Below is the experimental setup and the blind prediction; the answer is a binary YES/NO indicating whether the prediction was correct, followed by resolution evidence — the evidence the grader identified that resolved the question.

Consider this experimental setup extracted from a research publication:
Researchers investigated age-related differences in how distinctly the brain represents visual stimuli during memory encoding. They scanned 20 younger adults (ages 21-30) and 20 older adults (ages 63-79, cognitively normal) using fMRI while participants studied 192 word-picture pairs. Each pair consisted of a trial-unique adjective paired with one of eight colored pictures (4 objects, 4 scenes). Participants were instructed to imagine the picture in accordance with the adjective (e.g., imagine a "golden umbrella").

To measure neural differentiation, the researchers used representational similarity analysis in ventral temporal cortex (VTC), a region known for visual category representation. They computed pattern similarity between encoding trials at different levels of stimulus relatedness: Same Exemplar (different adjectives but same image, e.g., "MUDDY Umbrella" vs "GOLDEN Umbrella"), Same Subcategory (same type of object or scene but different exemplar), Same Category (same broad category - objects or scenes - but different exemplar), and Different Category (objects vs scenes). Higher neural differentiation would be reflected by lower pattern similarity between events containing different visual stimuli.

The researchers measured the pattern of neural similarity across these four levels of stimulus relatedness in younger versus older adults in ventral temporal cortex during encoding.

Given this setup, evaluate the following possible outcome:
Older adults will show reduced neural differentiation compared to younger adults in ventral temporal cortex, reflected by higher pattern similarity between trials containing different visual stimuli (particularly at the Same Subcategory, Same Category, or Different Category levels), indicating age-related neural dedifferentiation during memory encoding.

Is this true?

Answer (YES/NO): NO